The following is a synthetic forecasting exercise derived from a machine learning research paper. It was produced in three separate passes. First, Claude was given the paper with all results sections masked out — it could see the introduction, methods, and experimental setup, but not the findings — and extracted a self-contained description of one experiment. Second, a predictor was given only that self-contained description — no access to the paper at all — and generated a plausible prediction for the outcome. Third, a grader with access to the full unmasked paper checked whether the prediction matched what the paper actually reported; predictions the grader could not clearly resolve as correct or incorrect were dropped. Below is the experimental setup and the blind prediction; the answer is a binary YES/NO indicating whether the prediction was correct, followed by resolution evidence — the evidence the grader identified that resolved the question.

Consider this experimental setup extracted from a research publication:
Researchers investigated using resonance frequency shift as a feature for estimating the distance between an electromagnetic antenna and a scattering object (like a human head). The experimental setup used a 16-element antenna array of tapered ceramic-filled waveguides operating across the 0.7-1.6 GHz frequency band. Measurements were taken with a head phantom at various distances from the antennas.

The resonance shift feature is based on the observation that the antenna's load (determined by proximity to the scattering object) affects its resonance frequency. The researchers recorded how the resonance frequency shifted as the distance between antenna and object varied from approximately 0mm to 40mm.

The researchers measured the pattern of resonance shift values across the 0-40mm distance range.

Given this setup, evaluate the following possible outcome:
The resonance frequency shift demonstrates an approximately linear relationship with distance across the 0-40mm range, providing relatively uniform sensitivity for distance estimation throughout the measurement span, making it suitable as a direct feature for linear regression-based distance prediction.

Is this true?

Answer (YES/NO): NO